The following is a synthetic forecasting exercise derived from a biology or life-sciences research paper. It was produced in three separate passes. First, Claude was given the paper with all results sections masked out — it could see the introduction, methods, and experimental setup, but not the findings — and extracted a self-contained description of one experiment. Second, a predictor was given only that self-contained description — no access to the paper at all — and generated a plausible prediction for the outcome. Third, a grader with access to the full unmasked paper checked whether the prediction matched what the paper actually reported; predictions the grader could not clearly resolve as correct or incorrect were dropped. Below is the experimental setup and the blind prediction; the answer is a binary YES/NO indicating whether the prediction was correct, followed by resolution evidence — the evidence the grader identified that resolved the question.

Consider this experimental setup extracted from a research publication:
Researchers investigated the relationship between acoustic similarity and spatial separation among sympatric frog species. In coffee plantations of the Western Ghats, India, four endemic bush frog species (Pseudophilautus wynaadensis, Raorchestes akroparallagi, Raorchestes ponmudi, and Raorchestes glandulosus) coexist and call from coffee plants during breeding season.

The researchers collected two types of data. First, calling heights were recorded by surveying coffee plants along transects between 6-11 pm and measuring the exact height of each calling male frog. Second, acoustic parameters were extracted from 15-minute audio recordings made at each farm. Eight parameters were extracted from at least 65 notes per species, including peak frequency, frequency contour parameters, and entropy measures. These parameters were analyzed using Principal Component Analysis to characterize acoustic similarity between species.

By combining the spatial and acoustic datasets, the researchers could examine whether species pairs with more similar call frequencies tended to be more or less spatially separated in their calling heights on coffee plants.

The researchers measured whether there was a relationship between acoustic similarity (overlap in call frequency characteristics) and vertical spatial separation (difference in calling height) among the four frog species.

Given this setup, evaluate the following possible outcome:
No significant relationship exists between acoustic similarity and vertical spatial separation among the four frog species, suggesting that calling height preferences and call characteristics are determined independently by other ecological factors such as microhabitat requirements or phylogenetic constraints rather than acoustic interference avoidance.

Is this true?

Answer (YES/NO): NO